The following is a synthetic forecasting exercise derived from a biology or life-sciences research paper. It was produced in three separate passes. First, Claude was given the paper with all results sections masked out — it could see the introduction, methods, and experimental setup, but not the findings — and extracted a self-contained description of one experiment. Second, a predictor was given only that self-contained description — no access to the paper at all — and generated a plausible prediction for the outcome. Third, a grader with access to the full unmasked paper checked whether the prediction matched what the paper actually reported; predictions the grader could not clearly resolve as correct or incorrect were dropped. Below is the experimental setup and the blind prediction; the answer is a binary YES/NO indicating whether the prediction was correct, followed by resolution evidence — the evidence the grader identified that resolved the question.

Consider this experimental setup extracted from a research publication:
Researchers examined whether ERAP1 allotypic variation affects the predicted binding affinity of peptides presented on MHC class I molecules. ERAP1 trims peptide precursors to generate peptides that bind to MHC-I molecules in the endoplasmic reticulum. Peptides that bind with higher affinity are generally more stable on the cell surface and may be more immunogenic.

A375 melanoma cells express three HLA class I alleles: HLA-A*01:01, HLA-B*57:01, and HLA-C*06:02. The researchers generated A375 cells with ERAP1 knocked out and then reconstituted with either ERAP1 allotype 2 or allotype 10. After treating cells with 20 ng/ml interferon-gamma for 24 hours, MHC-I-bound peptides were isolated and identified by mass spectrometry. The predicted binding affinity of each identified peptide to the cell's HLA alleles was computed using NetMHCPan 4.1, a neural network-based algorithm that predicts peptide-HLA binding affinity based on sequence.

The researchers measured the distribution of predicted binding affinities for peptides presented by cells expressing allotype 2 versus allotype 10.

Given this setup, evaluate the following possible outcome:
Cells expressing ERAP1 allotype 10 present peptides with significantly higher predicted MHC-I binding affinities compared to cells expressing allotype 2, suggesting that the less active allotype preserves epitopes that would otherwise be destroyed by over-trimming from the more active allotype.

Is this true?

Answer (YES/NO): YES